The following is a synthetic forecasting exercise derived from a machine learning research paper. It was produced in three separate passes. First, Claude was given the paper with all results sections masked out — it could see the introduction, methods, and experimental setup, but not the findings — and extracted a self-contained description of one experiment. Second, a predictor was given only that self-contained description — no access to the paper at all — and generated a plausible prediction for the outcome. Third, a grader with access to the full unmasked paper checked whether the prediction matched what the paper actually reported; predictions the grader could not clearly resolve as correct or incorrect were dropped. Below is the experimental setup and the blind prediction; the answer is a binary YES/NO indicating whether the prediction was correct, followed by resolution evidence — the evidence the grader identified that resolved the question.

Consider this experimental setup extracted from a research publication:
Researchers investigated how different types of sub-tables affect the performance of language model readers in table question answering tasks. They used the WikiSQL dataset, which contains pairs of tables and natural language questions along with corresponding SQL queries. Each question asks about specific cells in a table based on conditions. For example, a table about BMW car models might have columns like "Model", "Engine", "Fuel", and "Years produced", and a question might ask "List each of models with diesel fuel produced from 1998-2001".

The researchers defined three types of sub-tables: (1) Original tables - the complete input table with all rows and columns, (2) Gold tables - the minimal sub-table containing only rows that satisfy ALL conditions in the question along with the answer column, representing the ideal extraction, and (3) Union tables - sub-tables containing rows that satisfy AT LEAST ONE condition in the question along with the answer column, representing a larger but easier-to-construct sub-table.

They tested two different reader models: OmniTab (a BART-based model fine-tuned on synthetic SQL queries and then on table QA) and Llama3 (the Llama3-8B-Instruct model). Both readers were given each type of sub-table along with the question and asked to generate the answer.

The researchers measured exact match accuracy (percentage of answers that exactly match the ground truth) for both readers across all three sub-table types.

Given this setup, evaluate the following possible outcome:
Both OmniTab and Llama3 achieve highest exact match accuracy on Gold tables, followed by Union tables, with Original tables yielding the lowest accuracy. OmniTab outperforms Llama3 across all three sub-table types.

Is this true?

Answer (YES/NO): YES